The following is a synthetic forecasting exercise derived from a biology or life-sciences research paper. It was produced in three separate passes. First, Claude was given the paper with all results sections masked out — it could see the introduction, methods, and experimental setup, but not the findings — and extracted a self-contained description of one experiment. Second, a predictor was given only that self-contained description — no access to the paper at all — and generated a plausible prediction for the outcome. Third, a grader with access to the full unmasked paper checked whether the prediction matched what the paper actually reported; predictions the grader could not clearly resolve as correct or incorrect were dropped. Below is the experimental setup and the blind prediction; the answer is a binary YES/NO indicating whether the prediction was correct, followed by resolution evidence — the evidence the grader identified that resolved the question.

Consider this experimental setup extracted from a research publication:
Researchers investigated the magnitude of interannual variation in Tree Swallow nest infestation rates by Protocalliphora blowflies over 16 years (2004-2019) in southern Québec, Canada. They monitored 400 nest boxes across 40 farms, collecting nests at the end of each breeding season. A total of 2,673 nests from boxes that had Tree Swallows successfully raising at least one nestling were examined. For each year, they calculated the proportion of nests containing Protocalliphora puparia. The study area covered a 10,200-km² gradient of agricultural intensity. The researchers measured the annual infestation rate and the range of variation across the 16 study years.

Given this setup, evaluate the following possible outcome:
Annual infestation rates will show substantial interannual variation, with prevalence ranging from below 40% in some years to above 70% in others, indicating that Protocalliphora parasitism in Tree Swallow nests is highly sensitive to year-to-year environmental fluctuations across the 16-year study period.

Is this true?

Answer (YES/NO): NO